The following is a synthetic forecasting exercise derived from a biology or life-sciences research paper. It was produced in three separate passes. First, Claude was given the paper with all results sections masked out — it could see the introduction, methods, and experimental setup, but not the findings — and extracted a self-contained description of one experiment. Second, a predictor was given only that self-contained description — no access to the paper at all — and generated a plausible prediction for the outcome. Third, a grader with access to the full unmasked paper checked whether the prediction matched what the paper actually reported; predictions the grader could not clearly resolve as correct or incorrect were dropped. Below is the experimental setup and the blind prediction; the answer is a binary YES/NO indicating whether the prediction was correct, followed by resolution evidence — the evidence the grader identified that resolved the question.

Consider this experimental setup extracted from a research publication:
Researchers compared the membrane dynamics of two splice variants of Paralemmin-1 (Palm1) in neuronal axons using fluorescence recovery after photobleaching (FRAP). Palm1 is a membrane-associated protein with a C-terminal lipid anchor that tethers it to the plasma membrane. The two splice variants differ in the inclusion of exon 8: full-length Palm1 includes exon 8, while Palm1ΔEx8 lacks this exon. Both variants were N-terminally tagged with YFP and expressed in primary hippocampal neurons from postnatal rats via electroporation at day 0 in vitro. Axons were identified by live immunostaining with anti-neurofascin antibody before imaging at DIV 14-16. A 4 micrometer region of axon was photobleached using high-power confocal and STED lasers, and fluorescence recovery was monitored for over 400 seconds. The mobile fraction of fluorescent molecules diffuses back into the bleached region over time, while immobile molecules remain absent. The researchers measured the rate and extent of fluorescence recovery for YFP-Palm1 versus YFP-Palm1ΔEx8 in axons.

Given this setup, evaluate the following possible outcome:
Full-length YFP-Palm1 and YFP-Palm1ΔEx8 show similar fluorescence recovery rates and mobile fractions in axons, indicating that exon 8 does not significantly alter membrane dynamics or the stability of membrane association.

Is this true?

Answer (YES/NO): YES